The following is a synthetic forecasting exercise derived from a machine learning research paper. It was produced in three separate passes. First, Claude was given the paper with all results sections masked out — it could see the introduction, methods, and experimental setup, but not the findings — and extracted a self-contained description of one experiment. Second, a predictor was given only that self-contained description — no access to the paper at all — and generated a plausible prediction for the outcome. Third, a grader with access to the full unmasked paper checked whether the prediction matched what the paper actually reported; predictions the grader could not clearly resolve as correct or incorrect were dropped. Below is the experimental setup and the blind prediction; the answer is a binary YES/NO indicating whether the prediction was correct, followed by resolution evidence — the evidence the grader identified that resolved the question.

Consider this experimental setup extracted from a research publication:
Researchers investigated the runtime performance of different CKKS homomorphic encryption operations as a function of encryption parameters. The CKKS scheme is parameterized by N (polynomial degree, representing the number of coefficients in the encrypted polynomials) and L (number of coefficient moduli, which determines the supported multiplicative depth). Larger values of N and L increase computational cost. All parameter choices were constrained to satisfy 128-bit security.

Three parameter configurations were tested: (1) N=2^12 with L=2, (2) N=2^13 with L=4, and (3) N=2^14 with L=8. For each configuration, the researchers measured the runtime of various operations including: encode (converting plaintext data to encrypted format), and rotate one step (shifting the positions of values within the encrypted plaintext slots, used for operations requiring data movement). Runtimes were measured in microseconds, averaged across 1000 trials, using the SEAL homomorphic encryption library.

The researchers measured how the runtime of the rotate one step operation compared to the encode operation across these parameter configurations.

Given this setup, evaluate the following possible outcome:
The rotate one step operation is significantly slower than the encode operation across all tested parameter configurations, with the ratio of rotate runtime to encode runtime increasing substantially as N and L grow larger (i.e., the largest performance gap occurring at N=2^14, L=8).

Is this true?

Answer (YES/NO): NO